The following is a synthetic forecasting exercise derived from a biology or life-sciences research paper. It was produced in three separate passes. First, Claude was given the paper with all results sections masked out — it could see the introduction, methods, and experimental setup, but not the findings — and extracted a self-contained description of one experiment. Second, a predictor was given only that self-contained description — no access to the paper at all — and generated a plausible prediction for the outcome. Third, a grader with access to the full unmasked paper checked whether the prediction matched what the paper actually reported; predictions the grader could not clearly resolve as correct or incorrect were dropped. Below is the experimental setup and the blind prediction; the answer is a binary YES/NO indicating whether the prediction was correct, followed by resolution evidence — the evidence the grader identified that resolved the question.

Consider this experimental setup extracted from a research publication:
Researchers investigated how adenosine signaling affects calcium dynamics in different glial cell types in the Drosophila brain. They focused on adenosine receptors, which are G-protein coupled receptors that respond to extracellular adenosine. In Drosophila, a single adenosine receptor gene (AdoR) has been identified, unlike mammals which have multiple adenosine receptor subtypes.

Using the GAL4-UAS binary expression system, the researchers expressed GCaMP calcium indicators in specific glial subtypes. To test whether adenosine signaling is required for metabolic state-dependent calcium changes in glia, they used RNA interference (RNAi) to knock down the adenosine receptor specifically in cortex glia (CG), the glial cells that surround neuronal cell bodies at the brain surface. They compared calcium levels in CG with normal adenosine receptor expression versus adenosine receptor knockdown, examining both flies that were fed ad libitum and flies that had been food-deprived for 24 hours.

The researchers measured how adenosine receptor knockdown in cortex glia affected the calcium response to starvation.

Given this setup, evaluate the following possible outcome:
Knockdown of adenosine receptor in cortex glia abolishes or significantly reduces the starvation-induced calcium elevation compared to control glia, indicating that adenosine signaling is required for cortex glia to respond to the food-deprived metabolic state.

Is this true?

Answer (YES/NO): NO